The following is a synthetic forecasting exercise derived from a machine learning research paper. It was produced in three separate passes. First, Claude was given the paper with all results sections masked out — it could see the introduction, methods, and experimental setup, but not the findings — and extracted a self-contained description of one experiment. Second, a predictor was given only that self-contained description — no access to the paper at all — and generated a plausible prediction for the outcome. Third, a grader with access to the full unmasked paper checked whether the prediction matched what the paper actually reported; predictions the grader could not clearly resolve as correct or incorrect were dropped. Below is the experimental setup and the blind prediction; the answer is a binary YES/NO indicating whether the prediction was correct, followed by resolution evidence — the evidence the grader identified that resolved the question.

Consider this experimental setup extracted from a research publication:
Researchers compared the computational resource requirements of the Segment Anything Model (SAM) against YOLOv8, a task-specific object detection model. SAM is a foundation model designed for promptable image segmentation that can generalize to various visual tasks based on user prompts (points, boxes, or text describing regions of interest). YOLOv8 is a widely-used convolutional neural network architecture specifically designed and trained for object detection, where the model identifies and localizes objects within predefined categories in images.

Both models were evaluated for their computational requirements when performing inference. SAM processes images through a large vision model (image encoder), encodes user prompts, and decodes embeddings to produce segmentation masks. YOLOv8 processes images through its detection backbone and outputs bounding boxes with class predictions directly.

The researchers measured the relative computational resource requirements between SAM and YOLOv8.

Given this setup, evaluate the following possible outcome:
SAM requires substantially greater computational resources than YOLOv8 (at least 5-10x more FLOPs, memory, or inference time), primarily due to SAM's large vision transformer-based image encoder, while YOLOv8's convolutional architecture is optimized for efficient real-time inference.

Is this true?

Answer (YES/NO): YES